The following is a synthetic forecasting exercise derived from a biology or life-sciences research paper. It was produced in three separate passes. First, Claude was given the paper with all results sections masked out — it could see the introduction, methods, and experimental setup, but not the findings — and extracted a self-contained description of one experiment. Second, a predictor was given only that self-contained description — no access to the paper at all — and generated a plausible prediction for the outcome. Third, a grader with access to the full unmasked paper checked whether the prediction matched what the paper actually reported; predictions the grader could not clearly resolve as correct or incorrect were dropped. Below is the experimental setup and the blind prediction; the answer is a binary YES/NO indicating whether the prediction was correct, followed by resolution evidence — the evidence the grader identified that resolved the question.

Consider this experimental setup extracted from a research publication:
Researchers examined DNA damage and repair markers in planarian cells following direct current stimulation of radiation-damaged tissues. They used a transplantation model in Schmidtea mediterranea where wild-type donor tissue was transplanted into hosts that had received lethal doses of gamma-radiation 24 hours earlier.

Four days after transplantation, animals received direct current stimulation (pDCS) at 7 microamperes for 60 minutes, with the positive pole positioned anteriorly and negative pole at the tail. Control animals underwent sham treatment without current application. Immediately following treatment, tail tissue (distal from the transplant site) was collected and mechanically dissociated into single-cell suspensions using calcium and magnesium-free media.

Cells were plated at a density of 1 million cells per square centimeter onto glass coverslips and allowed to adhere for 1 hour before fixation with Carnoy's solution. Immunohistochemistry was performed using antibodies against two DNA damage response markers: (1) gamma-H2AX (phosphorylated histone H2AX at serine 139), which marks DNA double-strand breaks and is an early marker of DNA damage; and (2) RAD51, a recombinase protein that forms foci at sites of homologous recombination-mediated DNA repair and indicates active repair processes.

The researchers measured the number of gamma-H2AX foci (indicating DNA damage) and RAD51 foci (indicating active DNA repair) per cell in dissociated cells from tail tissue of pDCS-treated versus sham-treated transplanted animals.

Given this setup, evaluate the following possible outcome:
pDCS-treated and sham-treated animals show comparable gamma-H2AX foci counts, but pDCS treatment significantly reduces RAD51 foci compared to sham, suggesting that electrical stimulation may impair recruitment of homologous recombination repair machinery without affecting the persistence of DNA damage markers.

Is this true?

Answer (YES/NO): NO